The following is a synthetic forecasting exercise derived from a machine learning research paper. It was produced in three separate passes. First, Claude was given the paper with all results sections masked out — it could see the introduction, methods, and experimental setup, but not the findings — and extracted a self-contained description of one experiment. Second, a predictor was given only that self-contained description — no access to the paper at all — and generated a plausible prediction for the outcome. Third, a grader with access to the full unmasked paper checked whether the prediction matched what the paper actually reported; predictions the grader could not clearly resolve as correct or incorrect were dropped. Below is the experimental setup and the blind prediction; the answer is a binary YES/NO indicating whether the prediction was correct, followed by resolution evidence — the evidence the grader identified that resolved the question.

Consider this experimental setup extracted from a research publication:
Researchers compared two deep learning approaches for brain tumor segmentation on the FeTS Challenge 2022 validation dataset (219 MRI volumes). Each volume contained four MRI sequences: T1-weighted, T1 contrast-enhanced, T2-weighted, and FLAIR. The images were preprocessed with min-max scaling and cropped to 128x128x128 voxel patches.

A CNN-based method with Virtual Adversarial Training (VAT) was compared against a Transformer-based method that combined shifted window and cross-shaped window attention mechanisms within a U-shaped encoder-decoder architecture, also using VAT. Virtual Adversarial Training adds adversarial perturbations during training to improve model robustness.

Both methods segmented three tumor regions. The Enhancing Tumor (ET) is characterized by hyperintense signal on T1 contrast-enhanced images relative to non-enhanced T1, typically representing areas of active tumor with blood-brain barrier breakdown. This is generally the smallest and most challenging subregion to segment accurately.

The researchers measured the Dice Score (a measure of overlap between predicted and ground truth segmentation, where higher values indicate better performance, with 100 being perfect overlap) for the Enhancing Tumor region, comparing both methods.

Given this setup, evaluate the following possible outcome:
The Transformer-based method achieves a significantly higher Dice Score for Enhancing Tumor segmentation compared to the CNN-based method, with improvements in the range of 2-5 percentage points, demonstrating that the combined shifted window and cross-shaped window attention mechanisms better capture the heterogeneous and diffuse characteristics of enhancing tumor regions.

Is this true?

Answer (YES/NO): NO